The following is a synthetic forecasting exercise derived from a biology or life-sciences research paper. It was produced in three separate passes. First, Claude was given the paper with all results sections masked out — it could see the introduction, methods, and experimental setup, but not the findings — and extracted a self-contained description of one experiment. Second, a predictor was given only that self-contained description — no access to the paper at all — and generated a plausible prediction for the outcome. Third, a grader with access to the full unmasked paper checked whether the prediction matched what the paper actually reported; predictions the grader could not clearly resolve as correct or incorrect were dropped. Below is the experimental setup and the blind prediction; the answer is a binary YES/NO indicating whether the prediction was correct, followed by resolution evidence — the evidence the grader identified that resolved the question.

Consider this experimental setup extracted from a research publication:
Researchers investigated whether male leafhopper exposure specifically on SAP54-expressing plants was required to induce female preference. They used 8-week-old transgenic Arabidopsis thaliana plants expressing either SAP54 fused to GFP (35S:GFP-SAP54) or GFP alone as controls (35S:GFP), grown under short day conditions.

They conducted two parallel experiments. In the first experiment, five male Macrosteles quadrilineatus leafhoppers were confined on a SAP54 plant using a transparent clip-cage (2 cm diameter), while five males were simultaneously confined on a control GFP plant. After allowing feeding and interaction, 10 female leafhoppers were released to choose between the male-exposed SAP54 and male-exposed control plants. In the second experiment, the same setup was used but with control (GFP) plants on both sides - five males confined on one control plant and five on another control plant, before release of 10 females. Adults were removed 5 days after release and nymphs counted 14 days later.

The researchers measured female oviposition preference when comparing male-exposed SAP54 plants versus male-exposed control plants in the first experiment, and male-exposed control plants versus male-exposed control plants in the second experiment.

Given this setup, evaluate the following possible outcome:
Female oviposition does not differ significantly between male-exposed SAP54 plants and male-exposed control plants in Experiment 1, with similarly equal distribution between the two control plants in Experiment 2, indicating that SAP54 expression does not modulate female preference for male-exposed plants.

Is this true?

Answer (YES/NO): NO